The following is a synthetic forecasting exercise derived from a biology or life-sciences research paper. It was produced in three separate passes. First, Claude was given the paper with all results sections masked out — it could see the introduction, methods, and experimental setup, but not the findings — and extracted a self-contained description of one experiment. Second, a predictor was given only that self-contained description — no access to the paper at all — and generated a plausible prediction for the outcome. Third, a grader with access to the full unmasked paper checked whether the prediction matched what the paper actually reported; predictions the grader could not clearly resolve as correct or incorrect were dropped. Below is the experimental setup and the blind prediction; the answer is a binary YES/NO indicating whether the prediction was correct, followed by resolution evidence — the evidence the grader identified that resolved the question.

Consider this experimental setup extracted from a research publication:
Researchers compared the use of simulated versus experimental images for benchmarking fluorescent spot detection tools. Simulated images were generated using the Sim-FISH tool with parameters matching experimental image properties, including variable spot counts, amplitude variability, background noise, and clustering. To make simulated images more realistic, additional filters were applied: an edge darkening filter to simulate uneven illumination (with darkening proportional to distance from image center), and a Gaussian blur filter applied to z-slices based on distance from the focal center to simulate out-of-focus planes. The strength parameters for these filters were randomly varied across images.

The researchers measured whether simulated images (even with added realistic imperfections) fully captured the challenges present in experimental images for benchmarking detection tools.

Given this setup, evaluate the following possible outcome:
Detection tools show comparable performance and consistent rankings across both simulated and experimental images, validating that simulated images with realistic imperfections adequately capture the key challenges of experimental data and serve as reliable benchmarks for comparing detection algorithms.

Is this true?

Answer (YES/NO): NO